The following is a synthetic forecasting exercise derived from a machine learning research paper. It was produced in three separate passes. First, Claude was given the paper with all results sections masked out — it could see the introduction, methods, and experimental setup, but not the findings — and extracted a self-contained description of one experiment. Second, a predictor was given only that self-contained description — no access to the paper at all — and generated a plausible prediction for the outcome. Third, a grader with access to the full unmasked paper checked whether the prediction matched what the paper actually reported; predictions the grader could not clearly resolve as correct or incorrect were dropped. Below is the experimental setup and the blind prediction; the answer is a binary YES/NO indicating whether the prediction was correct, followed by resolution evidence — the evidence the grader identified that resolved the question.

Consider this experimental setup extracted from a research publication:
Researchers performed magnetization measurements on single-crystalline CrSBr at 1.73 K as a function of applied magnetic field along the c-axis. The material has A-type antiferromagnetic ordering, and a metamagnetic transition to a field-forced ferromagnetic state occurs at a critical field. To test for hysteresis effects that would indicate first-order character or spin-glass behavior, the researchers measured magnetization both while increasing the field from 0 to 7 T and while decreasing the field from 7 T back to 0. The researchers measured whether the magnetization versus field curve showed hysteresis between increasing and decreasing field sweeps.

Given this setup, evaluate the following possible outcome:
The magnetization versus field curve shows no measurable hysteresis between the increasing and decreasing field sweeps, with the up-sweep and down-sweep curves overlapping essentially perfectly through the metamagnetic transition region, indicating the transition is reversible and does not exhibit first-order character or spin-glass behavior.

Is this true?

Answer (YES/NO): YES